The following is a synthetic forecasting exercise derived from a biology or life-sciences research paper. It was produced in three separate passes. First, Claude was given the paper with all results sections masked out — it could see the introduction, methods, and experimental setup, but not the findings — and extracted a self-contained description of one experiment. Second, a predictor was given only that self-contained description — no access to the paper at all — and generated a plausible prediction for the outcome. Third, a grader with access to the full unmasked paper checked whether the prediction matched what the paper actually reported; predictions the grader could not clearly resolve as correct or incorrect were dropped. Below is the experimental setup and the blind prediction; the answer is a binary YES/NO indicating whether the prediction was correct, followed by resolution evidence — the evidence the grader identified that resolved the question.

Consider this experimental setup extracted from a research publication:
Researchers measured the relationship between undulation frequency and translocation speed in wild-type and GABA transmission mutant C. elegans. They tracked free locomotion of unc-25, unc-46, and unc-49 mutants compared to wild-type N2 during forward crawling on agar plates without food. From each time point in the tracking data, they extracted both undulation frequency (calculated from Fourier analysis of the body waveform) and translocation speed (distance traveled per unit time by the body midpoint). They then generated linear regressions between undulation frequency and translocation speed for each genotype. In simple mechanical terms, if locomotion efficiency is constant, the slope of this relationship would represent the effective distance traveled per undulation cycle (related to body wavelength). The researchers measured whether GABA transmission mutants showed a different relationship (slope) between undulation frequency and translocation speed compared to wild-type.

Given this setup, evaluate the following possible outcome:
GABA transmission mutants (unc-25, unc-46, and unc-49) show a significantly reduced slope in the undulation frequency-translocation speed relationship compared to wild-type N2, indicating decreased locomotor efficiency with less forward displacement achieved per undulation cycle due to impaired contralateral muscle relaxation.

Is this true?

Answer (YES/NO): YES